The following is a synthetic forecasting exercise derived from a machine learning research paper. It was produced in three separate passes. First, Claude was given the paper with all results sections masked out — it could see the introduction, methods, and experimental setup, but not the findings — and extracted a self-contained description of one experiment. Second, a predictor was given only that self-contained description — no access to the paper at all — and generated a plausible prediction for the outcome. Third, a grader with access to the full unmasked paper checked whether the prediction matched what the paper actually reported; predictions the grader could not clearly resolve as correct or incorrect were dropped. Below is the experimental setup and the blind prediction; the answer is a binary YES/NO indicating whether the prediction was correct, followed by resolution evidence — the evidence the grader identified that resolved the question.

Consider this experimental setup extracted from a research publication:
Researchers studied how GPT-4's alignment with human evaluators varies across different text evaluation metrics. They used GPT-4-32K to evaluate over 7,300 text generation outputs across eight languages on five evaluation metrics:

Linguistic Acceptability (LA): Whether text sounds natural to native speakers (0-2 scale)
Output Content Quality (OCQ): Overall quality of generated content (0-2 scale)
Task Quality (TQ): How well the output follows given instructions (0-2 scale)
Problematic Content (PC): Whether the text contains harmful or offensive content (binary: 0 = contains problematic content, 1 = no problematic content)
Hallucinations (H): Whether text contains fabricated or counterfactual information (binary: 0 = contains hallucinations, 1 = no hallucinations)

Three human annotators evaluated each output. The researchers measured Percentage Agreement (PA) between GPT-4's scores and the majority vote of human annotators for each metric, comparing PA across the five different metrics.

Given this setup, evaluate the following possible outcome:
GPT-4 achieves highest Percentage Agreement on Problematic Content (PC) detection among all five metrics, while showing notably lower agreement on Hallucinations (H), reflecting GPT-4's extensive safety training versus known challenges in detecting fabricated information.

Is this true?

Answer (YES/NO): NO